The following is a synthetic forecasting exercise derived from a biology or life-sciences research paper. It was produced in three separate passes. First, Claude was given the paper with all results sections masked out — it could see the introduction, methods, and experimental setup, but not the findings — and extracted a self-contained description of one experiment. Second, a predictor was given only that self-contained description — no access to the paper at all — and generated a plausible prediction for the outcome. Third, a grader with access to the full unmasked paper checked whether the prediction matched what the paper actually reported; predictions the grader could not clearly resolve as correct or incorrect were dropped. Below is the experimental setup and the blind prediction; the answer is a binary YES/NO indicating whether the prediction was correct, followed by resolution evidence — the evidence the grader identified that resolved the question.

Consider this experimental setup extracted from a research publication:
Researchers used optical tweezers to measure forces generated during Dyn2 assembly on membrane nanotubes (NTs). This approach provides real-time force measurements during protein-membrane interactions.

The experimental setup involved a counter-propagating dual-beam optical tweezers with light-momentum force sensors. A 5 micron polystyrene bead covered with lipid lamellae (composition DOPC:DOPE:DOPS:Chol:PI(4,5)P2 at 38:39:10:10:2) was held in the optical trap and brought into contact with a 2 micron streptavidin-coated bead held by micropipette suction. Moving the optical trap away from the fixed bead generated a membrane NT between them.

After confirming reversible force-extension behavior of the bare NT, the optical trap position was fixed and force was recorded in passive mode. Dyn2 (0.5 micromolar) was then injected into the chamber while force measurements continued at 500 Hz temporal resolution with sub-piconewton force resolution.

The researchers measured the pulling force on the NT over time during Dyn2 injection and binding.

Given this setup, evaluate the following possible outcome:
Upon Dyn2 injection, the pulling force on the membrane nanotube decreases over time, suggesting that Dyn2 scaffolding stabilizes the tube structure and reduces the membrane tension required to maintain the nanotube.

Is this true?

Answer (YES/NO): YES